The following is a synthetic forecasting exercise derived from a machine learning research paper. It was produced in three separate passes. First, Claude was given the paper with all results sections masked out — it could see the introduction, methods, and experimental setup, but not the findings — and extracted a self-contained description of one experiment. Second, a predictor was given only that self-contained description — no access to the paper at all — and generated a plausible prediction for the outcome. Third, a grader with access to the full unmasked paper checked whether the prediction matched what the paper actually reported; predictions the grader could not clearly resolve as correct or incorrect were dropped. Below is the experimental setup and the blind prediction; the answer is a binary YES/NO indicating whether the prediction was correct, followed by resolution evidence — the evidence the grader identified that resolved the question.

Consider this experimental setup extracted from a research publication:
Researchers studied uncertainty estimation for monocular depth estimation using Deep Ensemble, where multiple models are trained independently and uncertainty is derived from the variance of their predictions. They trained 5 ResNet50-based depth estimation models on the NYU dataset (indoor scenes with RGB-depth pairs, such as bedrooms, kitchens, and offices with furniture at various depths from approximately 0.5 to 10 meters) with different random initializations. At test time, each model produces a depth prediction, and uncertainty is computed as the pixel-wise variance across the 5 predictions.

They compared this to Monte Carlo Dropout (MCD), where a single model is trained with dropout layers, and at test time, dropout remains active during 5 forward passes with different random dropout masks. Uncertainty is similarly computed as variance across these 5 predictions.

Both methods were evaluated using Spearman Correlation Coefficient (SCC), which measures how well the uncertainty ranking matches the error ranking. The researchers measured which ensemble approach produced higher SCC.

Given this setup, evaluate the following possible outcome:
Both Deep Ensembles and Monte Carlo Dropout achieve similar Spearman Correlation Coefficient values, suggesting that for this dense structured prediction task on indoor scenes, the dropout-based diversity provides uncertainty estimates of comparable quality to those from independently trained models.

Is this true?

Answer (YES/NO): YES